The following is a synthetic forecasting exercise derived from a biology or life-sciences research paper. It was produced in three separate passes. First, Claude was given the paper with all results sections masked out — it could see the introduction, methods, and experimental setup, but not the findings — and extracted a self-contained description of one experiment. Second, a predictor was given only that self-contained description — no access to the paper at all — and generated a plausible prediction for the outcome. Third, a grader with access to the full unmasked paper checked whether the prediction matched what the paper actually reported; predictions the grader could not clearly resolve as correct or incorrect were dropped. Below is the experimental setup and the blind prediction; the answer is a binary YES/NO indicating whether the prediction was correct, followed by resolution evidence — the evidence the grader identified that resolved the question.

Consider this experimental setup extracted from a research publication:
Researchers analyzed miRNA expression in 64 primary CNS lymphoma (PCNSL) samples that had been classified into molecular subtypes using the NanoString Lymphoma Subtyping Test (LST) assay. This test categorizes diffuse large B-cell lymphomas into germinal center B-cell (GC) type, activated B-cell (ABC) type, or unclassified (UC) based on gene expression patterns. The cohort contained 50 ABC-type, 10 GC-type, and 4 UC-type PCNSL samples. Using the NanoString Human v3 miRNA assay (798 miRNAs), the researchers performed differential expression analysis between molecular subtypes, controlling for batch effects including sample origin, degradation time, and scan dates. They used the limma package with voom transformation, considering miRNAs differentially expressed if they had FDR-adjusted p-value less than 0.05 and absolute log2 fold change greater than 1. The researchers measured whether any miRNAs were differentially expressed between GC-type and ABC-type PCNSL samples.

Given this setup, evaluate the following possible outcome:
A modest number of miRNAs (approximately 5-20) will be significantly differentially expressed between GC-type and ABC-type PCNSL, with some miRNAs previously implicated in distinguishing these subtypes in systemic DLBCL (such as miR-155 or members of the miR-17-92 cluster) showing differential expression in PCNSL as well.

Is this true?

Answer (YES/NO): NO